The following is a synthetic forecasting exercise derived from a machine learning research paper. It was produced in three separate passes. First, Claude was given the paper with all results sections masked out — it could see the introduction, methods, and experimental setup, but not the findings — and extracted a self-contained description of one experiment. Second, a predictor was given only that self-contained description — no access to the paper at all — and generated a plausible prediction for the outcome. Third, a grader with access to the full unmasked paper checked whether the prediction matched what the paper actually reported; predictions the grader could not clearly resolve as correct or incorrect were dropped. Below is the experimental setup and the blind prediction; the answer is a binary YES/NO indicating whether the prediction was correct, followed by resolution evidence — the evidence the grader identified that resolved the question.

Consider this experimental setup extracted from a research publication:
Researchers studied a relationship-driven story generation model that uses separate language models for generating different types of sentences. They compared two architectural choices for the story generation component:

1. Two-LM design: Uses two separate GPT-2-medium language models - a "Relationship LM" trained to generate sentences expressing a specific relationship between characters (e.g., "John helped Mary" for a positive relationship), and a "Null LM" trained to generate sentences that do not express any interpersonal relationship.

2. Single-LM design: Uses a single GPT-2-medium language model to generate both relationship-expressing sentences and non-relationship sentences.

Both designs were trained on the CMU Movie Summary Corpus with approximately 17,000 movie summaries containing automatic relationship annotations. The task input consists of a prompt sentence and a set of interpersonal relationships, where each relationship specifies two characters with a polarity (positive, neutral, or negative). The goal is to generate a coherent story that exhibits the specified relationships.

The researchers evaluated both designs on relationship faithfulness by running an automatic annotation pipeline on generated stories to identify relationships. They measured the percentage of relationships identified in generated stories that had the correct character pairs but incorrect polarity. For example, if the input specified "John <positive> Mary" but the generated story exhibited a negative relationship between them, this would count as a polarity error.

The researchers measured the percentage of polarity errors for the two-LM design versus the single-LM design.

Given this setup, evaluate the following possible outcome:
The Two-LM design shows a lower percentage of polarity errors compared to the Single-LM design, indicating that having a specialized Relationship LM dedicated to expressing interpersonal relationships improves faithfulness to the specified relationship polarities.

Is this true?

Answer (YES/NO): YES